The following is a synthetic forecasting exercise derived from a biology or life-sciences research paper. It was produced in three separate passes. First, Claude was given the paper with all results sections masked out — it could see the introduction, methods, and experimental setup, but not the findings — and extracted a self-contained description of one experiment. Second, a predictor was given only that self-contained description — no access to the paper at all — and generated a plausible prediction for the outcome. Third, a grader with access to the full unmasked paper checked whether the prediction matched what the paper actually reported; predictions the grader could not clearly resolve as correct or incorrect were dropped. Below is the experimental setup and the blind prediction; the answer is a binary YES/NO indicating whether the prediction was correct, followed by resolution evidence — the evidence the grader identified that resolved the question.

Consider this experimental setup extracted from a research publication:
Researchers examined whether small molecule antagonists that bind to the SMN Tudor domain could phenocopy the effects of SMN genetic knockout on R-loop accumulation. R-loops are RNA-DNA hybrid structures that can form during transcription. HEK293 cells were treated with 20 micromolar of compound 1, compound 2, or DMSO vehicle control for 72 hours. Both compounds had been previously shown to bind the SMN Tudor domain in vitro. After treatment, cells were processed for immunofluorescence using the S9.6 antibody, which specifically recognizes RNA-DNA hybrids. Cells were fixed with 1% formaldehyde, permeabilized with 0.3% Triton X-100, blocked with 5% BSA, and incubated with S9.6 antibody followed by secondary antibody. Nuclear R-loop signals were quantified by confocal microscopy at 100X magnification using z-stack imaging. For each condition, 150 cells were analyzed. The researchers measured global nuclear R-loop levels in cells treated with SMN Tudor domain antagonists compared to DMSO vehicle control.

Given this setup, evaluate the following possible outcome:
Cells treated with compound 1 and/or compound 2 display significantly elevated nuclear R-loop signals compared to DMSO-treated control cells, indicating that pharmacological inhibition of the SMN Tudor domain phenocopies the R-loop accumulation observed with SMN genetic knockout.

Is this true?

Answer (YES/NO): YES